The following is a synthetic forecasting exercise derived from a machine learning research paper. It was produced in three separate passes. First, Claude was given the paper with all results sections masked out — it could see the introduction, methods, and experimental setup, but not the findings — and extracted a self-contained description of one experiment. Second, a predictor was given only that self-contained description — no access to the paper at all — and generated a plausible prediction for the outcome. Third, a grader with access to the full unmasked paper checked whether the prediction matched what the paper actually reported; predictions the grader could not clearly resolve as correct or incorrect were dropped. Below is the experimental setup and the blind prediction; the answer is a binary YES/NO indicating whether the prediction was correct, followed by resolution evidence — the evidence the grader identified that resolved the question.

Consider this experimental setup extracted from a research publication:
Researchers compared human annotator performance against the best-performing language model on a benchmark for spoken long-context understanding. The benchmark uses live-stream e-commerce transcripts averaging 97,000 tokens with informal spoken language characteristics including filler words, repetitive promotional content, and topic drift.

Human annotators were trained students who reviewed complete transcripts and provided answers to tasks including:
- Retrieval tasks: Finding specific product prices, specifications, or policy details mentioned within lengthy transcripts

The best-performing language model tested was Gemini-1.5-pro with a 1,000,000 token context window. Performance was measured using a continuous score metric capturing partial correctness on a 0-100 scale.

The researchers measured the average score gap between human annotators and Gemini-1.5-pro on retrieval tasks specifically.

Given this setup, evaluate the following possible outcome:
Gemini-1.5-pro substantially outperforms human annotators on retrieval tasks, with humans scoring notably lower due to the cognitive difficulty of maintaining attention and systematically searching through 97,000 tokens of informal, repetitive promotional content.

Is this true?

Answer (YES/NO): NO